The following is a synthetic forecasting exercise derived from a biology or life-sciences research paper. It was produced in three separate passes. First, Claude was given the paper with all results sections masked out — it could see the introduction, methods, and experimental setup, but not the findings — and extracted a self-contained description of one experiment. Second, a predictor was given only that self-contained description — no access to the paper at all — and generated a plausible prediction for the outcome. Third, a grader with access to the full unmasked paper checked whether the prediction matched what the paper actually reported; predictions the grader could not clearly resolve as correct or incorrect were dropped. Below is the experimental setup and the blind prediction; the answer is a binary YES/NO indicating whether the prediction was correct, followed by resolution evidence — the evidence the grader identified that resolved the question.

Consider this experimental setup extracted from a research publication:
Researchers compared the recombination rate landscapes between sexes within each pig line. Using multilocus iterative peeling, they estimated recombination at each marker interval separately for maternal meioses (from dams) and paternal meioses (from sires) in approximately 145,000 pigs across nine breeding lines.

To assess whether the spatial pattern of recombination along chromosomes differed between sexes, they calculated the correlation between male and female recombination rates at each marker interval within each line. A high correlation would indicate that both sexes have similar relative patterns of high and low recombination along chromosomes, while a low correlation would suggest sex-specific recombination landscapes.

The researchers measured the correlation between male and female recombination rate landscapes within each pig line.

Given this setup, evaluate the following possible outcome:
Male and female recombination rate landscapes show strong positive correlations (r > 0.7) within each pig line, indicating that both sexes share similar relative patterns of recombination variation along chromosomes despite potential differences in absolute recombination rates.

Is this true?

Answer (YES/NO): NO